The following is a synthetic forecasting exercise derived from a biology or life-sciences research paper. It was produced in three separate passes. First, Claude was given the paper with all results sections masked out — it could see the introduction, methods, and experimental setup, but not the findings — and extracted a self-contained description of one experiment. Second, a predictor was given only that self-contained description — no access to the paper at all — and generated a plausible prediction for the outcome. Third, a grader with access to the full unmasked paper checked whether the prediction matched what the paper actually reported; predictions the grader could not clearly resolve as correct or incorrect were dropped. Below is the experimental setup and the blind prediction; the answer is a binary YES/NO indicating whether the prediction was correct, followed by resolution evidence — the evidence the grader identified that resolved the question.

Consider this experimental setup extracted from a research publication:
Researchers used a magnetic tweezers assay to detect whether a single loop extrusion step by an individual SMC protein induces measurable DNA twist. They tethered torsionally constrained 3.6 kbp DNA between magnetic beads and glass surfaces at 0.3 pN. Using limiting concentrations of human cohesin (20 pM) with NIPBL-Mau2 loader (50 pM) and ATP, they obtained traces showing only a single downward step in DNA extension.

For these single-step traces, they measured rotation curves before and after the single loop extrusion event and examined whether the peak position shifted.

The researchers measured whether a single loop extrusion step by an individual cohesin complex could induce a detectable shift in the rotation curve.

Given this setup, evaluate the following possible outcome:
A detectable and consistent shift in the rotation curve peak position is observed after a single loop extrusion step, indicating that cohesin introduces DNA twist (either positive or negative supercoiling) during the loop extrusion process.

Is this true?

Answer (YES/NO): YES